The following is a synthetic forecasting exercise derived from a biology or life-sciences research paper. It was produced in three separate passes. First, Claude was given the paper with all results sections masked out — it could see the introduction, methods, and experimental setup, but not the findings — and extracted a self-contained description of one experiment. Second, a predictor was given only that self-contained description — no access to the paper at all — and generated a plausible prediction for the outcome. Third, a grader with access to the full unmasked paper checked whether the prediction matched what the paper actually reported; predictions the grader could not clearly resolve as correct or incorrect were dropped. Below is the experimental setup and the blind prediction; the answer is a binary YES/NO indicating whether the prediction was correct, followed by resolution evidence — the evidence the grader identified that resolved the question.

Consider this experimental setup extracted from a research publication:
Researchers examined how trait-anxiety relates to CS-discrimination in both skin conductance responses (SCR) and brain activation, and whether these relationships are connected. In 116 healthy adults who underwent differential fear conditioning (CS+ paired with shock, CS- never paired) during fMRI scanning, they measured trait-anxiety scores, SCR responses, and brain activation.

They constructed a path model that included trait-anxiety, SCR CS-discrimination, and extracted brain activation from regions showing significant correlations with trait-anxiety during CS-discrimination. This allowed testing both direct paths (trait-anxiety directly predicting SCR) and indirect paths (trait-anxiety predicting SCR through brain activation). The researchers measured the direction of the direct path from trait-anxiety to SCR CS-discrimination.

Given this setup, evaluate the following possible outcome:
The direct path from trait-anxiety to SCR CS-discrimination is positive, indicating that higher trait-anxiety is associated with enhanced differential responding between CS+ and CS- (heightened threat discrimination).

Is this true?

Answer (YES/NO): NO